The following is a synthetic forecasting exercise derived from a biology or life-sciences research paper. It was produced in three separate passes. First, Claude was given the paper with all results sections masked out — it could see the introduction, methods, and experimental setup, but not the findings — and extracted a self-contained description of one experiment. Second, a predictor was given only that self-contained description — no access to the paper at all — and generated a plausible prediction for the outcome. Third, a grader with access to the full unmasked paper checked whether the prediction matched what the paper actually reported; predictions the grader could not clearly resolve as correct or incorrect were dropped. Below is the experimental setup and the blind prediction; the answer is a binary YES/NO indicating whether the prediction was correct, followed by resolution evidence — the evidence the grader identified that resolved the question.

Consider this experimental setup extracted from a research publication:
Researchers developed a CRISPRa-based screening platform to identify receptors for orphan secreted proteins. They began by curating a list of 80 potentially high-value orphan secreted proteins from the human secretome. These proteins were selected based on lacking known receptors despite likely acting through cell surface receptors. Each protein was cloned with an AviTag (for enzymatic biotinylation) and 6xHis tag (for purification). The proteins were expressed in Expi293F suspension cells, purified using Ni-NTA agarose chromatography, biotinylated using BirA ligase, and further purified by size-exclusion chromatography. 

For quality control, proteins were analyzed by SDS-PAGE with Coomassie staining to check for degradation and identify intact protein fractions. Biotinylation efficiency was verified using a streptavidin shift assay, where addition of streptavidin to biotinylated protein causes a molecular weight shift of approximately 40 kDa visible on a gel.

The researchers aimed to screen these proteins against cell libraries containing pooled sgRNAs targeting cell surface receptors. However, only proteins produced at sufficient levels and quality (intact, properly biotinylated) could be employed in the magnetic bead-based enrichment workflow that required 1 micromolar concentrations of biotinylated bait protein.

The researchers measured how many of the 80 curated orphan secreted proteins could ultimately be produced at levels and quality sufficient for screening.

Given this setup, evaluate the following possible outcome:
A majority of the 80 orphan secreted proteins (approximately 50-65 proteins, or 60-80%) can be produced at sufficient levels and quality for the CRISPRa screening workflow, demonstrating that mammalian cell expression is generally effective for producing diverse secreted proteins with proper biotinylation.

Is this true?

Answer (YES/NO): NO